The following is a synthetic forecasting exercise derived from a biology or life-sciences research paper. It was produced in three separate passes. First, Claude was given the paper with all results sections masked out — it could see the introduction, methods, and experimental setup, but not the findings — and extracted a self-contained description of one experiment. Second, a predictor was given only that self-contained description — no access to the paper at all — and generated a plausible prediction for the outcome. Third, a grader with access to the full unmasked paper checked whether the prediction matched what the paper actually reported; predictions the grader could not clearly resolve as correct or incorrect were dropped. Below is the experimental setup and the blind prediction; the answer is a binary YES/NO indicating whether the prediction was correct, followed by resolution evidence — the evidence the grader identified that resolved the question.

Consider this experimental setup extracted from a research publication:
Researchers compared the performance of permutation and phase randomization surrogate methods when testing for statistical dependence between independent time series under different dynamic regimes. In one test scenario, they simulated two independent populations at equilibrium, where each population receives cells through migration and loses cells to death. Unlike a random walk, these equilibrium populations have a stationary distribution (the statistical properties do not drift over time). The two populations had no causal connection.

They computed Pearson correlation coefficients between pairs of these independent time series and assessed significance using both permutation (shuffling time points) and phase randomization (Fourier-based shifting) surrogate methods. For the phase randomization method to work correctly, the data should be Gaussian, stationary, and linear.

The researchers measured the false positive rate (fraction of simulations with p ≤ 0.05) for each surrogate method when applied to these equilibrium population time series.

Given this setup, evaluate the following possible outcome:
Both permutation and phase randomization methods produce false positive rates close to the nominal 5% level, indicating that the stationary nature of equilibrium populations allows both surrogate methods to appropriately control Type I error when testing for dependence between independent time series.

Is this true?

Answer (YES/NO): NO